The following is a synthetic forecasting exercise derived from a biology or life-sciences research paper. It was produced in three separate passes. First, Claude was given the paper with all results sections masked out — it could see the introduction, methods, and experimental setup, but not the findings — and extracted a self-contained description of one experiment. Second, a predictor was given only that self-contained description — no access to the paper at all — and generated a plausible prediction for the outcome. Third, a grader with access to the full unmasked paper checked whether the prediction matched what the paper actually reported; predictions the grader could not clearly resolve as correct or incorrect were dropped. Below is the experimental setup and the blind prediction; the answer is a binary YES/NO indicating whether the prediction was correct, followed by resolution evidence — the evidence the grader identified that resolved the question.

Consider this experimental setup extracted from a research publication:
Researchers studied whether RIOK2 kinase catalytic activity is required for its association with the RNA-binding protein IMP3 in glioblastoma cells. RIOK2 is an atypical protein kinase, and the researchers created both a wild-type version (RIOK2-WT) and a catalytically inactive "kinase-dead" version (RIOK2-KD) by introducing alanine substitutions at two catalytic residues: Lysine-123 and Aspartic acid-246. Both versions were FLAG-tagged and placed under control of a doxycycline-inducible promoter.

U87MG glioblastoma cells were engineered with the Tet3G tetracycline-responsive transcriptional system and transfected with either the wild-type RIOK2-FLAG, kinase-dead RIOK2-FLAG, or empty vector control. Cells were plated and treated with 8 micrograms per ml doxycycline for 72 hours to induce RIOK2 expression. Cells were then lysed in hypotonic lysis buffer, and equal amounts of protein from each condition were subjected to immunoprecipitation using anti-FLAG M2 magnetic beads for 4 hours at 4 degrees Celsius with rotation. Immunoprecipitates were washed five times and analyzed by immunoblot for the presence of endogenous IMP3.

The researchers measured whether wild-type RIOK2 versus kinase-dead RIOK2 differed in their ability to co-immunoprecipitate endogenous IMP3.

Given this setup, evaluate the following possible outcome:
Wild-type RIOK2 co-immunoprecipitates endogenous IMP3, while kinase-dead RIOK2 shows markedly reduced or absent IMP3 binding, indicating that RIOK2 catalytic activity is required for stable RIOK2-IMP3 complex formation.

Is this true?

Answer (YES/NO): YES